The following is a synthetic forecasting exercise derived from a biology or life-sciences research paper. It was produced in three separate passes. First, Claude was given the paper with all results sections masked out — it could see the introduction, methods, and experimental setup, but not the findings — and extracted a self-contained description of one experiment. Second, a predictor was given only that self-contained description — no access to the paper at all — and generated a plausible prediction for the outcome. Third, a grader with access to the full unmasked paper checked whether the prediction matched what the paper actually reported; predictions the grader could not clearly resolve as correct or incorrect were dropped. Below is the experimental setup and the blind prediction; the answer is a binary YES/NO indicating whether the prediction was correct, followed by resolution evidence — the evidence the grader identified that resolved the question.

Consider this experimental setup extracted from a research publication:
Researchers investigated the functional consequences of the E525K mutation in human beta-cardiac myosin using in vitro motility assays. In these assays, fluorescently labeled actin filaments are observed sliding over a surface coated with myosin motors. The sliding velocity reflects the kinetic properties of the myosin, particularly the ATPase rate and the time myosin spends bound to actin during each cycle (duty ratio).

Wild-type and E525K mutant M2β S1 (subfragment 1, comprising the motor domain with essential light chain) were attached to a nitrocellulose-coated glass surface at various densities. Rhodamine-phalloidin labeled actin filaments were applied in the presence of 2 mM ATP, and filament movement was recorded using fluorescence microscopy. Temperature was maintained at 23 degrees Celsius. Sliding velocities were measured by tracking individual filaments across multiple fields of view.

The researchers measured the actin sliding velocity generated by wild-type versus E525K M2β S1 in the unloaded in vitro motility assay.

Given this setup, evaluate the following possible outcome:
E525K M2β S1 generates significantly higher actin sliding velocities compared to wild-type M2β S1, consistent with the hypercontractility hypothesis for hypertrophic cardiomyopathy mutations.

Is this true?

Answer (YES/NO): NO